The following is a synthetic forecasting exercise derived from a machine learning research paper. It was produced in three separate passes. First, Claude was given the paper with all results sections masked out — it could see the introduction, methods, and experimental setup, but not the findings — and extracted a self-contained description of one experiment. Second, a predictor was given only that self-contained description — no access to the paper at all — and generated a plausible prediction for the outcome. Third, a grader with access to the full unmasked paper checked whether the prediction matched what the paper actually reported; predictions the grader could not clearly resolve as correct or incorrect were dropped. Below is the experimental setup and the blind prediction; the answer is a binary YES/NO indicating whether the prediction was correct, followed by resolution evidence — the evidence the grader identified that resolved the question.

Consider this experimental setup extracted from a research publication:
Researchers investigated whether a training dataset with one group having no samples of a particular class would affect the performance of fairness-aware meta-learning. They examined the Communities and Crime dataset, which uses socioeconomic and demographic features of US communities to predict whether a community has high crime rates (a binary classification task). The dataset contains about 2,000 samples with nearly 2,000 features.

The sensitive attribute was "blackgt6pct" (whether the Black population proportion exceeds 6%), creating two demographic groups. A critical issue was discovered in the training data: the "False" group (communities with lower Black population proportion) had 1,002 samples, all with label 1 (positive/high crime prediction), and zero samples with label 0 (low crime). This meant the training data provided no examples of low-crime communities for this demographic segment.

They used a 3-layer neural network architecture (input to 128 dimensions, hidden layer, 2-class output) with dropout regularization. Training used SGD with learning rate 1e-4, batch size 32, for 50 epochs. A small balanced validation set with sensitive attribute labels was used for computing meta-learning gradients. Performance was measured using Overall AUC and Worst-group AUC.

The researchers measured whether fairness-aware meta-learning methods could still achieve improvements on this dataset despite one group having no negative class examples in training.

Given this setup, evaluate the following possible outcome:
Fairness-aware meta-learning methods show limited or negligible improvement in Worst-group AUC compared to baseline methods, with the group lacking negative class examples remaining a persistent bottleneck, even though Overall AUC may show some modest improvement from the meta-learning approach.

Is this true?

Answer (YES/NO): NO